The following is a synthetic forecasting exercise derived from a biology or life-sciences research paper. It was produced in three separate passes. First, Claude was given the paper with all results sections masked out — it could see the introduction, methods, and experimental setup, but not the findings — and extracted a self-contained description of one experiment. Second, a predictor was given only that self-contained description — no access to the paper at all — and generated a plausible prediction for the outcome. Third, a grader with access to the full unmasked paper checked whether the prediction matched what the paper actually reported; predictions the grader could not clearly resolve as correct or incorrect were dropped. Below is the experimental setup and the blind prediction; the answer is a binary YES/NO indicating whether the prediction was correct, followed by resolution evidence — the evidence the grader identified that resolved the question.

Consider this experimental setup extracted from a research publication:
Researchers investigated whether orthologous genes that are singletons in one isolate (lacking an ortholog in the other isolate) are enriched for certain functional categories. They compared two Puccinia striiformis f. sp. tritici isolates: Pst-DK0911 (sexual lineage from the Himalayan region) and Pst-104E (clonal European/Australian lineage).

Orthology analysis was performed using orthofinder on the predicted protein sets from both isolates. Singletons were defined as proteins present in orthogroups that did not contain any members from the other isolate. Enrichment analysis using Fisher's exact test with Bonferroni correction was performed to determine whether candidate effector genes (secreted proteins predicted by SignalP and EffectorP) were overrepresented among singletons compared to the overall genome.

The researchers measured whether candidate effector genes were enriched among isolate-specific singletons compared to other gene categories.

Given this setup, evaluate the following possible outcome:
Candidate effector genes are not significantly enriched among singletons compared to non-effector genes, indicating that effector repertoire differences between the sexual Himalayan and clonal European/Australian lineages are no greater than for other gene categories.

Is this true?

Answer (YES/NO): YES